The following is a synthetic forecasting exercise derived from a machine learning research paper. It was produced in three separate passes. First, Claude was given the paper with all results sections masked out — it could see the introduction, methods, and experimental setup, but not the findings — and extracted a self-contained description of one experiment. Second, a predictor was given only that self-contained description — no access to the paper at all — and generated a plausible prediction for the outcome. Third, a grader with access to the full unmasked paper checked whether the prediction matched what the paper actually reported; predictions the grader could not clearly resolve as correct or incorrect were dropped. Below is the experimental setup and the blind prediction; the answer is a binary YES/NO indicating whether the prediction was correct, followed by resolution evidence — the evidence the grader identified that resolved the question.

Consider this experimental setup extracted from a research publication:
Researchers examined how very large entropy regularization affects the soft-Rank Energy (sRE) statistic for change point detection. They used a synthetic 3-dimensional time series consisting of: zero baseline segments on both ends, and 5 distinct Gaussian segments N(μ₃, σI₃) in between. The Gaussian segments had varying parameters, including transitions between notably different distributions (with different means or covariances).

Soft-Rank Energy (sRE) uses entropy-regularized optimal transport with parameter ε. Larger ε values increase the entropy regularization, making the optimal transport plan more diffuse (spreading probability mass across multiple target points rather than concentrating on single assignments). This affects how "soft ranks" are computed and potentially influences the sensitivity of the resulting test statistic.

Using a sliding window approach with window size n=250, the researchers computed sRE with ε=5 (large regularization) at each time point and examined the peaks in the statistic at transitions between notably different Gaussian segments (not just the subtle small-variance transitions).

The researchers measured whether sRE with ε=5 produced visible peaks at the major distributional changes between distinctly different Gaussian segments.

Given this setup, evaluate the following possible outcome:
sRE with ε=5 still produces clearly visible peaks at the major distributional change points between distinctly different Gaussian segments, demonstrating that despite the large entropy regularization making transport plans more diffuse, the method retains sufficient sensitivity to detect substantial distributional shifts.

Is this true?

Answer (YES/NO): NO